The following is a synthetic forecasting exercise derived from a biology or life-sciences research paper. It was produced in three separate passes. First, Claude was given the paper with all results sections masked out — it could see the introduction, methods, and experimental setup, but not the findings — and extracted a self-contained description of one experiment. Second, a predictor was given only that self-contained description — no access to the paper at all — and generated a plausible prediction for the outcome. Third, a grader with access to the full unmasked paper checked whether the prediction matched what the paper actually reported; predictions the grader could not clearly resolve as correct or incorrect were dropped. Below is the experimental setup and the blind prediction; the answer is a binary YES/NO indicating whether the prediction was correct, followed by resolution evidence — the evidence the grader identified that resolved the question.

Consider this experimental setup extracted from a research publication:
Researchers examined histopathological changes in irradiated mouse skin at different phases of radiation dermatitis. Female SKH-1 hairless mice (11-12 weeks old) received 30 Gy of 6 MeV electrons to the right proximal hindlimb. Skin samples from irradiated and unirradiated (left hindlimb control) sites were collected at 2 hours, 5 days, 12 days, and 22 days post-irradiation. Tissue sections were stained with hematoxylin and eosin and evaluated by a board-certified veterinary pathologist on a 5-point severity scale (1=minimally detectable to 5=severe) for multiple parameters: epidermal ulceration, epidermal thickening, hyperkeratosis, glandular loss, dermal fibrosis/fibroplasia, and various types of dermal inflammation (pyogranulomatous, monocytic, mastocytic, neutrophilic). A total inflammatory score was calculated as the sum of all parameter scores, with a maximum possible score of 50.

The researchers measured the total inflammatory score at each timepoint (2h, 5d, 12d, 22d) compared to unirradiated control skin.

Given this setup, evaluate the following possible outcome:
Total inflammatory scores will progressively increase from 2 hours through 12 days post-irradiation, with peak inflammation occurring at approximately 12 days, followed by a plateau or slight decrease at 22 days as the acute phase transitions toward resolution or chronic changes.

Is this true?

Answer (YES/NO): NO